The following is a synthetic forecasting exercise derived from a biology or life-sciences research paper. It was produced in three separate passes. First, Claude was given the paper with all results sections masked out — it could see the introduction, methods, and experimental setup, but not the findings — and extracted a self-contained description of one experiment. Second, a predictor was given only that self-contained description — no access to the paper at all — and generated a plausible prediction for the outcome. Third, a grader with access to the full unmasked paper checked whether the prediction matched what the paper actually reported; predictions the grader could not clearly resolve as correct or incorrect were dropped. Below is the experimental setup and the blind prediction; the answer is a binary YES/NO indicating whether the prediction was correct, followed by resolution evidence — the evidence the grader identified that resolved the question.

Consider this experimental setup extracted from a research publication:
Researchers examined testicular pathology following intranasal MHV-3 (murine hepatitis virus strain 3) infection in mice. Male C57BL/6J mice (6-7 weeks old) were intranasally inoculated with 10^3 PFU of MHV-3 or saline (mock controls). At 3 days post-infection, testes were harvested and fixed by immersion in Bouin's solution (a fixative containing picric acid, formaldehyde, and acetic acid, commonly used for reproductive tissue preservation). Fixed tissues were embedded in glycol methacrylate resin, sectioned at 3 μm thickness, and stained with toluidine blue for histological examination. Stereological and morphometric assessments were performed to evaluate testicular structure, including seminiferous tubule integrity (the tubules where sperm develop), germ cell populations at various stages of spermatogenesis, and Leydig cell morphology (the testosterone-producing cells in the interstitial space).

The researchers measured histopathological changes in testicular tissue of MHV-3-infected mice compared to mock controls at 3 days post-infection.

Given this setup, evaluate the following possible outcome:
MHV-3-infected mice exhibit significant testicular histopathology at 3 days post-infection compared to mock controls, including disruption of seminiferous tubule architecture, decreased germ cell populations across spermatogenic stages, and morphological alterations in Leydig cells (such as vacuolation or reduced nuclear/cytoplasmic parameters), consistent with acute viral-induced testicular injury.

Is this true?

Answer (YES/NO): NO